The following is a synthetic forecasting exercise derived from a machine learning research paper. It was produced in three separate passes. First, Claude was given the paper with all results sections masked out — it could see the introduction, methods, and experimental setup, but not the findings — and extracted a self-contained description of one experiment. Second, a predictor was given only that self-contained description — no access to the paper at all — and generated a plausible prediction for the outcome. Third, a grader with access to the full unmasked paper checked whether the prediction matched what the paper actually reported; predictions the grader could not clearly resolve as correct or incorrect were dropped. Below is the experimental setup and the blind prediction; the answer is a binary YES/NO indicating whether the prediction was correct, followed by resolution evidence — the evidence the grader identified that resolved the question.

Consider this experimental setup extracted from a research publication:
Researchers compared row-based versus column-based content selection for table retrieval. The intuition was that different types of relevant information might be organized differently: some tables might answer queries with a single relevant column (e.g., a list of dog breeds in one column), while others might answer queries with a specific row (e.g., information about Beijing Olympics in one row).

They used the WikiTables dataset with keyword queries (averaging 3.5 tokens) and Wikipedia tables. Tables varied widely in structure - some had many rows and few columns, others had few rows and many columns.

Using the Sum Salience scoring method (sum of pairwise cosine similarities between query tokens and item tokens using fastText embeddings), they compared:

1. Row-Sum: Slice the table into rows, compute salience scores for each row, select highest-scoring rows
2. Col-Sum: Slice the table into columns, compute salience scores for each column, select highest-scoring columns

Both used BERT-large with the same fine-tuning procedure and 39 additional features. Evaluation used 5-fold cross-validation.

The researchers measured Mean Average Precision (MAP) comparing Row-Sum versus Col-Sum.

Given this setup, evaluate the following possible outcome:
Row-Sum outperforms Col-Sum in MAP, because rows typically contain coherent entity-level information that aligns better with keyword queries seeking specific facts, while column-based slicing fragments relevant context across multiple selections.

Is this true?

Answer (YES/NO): YES